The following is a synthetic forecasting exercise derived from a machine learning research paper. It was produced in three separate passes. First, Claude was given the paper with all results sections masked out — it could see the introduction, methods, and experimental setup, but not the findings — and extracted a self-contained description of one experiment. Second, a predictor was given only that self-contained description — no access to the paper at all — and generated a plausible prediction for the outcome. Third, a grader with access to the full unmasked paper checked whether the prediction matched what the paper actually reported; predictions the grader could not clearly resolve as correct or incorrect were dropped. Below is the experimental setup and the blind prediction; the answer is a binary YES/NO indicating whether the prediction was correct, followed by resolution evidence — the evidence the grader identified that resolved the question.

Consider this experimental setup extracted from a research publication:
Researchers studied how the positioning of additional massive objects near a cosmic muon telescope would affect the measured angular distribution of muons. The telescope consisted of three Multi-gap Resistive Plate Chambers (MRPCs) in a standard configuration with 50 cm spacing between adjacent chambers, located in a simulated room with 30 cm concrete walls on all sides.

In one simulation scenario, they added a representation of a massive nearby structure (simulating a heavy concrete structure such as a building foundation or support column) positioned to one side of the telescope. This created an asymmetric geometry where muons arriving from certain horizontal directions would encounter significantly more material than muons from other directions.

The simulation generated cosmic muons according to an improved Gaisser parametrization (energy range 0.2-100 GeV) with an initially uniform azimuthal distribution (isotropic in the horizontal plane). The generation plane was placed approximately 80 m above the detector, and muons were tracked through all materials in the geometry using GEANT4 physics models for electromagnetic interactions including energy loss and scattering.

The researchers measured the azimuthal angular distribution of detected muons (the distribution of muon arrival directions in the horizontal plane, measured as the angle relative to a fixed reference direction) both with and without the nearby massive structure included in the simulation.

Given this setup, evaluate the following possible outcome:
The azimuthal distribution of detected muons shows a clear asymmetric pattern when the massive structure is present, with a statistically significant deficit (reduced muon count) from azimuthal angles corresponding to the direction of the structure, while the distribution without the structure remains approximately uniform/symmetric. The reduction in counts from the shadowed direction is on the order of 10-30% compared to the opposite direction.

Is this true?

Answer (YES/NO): YES